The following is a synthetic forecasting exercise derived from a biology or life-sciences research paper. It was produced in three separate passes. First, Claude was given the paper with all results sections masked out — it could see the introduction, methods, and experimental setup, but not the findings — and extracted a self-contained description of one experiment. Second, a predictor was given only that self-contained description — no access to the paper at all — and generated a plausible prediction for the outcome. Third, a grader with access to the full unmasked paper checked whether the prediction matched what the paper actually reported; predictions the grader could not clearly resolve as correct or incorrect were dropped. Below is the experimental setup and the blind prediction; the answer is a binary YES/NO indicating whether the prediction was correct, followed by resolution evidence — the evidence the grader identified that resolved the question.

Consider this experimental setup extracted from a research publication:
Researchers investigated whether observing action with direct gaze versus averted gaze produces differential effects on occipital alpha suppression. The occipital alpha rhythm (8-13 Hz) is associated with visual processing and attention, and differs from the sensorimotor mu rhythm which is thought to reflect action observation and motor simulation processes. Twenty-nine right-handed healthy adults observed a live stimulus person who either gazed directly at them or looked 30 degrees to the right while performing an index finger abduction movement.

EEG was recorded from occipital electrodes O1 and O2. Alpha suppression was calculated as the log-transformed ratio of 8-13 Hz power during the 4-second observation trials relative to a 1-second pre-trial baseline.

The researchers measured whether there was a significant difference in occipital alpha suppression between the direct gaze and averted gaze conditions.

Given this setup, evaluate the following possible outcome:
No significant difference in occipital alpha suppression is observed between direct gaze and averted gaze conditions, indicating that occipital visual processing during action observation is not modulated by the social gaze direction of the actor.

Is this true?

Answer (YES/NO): YES